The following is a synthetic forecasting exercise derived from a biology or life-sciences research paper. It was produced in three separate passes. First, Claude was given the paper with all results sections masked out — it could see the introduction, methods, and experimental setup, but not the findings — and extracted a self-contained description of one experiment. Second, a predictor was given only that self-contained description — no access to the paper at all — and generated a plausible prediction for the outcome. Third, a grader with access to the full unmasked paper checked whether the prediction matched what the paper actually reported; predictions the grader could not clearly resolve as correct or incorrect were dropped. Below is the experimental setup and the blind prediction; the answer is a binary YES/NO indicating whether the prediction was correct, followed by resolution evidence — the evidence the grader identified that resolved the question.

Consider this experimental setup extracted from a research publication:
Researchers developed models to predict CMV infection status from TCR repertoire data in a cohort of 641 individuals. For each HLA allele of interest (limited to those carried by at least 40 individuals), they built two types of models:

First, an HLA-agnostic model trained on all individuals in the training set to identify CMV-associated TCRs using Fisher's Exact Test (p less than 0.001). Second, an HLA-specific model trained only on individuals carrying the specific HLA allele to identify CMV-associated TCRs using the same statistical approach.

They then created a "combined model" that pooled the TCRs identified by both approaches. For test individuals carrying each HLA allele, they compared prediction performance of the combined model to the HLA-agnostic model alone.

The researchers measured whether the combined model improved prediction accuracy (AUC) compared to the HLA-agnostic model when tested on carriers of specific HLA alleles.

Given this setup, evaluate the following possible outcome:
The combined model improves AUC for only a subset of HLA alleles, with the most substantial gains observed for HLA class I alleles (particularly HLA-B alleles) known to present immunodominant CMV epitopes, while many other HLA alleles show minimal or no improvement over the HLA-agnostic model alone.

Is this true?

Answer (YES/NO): NO